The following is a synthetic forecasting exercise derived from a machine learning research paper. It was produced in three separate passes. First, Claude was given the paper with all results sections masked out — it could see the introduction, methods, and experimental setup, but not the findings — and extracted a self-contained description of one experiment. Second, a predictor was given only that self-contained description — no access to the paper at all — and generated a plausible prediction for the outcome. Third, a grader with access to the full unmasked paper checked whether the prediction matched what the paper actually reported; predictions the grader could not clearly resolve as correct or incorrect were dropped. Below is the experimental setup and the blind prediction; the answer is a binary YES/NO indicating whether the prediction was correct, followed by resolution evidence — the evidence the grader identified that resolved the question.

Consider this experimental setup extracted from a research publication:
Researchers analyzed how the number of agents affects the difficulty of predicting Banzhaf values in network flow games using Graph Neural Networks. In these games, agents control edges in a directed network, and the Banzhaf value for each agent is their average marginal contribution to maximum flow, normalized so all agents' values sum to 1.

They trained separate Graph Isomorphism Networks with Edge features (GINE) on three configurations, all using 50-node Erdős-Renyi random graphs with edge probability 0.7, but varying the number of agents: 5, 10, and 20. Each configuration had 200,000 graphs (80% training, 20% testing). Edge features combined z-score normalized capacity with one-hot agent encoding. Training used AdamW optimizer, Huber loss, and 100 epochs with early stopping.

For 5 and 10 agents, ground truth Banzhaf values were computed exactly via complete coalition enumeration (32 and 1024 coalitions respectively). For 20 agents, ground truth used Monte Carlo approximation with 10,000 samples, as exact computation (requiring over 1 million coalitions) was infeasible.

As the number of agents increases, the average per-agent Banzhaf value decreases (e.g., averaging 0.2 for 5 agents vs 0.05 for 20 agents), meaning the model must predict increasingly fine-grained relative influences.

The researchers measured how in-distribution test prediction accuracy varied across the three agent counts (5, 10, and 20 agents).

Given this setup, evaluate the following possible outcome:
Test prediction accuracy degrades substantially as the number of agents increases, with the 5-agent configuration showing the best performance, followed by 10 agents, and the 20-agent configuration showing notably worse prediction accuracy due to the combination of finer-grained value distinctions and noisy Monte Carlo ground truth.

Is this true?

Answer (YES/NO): NO